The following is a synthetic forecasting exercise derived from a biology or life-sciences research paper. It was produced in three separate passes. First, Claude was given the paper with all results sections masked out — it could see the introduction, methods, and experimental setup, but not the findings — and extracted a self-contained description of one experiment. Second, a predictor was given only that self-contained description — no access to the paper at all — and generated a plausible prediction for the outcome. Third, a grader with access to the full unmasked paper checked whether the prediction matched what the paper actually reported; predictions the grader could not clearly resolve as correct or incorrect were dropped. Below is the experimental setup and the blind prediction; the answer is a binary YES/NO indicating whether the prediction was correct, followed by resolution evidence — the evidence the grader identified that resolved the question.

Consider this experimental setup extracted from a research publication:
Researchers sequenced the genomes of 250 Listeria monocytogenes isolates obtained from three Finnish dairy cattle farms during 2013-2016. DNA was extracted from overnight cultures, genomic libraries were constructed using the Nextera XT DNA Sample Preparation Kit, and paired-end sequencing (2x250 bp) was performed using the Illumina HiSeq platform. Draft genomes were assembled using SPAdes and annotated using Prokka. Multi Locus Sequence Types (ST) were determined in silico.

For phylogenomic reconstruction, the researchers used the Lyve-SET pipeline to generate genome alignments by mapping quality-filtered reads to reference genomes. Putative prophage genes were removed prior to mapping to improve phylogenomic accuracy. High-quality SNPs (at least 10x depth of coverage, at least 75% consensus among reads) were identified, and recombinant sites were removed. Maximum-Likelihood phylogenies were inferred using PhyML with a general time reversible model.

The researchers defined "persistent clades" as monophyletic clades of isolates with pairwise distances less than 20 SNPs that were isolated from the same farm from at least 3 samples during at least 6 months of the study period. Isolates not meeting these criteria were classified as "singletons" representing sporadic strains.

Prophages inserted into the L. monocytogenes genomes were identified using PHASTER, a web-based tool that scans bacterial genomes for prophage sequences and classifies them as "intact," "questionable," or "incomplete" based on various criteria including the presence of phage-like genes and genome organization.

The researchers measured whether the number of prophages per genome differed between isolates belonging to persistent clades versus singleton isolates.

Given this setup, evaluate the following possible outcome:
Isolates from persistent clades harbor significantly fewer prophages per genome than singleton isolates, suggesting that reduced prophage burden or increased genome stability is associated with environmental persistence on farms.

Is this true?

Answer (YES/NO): NO